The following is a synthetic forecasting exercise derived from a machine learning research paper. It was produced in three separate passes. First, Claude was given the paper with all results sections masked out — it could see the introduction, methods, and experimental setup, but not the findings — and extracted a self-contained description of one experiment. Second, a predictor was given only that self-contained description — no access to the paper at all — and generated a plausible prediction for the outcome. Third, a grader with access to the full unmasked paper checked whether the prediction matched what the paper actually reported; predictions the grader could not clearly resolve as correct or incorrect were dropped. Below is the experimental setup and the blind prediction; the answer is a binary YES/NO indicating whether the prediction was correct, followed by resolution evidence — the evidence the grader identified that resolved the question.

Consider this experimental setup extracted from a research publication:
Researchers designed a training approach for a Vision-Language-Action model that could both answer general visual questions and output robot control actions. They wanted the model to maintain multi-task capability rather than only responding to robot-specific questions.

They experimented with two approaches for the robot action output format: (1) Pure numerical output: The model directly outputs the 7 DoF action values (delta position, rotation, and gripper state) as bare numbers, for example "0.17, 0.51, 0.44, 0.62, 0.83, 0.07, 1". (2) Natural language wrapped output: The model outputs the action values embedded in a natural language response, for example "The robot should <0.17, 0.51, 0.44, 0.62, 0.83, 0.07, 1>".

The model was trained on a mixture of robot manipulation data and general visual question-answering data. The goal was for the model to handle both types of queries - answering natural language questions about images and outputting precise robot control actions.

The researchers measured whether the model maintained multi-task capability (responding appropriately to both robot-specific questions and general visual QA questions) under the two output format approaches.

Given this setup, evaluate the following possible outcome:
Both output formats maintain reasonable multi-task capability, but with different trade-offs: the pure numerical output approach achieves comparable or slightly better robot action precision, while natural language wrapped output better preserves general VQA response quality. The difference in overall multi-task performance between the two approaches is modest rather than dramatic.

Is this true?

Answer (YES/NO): NO